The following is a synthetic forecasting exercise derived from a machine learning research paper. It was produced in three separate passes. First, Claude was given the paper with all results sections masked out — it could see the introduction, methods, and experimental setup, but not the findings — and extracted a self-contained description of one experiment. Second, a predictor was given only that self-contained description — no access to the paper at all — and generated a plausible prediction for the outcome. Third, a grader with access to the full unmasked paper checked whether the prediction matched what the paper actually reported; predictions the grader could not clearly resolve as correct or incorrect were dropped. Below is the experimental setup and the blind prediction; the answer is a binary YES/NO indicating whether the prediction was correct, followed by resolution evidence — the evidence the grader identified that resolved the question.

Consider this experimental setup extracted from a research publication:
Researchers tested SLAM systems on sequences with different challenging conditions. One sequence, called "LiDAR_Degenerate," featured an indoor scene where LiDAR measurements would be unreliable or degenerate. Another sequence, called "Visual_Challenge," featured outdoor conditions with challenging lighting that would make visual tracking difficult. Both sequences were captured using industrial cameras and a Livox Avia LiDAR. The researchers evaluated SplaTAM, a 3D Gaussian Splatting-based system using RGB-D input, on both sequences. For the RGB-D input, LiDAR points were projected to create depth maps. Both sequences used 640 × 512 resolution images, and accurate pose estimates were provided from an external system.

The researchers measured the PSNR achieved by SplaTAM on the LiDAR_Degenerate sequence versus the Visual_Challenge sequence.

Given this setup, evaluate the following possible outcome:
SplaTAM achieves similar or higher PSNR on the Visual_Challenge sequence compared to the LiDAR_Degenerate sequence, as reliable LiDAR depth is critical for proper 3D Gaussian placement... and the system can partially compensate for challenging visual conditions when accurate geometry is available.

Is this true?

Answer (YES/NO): NO